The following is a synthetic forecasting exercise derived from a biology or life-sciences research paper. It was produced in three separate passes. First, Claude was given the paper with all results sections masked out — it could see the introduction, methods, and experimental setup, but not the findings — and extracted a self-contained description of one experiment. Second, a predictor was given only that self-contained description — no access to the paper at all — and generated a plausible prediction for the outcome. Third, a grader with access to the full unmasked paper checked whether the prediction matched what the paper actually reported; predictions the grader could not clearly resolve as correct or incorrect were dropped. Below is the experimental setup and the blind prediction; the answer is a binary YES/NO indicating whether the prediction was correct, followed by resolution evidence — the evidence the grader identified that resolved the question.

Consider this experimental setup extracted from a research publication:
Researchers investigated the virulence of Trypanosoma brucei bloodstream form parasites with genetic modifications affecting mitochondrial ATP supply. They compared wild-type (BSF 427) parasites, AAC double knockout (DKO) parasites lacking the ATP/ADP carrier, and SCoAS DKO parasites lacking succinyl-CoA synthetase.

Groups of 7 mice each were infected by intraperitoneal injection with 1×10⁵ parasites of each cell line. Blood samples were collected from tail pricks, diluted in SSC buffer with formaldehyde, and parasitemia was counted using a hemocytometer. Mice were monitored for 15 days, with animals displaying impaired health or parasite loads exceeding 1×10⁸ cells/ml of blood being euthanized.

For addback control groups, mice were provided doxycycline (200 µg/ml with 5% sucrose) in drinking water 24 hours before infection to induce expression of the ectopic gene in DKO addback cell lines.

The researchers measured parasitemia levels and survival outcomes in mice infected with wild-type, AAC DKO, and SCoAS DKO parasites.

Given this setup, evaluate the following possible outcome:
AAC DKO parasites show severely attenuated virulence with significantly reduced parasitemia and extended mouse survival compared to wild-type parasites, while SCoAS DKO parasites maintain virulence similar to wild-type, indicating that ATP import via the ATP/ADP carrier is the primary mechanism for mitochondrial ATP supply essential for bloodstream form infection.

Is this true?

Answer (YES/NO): NO